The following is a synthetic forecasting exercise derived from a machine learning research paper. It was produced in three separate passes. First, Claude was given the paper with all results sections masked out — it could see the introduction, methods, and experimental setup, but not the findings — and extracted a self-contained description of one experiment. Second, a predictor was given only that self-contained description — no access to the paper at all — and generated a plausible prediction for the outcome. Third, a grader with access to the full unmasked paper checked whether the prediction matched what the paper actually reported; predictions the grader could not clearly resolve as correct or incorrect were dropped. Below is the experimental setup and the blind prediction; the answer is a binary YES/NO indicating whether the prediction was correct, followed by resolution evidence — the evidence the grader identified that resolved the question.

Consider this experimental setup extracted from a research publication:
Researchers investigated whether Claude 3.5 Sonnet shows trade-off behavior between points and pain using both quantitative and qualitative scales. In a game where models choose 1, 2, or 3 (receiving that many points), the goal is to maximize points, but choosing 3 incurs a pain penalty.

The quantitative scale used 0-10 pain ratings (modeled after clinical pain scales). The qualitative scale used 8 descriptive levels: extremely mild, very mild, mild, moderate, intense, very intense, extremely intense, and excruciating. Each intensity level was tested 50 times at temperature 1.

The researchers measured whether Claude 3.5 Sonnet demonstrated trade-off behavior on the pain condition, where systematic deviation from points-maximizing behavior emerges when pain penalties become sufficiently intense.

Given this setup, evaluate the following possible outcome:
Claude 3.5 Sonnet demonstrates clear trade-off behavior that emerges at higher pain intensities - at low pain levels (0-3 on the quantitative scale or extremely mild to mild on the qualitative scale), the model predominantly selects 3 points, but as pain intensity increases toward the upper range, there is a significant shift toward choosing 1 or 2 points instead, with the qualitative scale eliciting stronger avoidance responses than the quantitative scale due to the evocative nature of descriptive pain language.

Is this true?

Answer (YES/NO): NO